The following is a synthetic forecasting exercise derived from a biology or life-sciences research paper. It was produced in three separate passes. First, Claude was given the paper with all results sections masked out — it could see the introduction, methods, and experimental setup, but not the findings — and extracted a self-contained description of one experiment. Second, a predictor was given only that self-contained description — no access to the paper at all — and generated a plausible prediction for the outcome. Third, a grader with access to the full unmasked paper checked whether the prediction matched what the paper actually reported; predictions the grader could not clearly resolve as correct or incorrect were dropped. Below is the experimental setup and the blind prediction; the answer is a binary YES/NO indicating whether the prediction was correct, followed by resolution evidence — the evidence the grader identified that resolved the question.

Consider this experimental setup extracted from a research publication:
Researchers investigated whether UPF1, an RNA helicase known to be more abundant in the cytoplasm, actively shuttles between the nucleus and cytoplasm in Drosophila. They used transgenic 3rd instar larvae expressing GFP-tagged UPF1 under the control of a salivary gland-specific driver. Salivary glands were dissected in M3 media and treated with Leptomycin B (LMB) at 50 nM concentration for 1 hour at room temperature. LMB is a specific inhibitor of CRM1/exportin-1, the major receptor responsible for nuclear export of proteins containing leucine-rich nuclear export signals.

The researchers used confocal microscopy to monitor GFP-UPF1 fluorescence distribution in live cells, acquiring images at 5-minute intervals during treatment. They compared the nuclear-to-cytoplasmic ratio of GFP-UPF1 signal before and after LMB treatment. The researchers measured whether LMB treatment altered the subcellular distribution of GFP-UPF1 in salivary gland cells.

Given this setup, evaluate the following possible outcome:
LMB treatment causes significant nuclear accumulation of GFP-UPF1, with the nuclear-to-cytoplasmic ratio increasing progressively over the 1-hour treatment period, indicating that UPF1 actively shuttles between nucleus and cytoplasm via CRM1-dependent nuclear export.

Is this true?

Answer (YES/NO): YES